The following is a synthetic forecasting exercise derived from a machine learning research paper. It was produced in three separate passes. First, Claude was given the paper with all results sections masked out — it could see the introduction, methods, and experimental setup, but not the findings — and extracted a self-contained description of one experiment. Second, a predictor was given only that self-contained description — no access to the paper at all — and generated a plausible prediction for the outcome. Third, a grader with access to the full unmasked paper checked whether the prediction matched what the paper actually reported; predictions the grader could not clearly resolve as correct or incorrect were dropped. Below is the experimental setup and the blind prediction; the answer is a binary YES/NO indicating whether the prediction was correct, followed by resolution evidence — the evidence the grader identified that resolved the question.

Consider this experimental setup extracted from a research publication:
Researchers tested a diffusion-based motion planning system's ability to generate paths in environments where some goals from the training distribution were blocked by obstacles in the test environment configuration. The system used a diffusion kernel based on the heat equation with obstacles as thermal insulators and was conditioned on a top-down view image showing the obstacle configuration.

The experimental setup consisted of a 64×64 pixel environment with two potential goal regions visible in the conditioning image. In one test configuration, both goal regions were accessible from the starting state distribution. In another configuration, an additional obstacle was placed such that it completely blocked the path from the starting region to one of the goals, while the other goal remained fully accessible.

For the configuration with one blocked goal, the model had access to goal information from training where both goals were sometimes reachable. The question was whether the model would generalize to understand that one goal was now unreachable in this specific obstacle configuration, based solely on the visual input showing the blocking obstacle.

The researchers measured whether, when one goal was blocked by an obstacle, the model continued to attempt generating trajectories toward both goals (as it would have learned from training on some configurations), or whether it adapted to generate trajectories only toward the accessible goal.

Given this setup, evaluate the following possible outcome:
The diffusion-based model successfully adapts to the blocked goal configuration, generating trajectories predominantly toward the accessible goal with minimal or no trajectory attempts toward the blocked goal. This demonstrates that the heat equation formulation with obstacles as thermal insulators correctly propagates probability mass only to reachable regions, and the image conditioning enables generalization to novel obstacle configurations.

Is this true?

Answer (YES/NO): YES